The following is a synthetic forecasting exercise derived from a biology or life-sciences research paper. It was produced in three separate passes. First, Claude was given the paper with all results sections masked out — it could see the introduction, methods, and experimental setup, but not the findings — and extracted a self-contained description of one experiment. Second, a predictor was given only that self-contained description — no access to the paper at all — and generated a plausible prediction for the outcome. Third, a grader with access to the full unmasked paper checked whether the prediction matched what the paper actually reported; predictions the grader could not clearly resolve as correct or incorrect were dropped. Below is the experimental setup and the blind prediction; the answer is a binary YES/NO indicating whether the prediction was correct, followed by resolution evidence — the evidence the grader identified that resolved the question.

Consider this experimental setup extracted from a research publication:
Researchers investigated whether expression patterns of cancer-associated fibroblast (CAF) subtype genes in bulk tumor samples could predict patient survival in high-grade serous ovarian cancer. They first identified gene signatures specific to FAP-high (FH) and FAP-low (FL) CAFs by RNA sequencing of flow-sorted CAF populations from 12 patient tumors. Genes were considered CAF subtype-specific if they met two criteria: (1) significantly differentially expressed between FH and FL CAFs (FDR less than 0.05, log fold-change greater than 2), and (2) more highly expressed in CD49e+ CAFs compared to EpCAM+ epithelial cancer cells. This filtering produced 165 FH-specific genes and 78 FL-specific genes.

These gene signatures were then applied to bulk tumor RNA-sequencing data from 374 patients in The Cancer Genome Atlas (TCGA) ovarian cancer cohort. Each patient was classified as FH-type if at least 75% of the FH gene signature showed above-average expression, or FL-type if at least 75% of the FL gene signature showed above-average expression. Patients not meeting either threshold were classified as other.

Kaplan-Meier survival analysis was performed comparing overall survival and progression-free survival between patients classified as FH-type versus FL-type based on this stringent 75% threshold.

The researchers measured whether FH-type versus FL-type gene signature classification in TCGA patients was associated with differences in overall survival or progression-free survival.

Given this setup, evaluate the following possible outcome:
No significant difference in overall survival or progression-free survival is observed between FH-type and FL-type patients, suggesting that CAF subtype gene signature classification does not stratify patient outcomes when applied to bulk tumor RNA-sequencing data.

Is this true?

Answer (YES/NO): NO